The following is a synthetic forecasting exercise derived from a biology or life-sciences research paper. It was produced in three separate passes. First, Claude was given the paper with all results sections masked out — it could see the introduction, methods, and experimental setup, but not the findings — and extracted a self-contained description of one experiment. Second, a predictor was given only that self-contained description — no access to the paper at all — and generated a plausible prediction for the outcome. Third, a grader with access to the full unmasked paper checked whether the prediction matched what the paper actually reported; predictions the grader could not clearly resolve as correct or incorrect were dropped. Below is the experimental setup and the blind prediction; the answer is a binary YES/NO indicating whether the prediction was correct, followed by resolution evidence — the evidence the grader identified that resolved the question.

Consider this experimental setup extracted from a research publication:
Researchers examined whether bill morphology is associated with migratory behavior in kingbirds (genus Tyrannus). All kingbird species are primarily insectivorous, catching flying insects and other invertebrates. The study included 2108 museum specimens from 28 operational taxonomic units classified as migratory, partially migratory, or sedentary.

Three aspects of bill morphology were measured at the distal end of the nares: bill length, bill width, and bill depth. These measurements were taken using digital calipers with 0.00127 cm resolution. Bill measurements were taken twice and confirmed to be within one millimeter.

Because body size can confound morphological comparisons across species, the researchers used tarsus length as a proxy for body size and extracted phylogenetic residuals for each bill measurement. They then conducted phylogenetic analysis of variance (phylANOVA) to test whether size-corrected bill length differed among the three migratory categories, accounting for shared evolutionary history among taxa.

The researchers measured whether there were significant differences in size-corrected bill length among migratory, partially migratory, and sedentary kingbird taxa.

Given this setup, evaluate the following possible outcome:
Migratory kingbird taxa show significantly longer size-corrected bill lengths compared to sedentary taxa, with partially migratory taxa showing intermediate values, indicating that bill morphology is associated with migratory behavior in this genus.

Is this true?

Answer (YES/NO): NO